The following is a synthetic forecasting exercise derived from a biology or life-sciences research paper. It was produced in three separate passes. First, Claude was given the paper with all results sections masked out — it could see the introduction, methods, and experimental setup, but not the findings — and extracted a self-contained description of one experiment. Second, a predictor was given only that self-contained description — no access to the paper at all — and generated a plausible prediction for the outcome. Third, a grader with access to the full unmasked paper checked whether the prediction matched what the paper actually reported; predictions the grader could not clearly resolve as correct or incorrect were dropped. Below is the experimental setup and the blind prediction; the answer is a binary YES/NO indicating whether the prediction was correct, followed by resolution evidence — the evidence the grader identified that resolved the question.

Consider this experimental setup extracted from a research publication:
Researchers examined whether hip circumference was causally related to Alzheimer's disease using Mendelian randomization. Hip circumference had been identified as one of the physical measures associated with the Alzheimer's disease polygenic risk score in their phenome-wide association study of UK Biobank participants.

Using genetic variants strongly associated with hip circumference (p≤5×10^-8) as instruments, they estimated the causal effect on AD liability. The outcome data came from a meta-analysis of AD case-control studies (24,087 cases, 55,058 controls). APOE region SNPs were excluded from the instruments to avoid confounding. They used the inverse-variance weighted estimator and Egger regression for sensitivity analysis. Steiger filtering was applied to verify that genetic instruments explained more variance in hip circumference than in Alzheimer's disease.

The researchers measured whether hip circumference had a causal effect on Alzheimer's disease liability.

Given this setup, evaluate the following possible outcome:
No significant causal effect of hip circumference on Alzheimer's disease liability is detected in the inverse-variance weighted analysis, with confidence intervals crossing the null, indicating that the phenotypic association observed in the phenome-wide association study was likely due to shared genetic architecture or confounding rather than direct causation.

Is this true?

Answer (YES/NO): NO